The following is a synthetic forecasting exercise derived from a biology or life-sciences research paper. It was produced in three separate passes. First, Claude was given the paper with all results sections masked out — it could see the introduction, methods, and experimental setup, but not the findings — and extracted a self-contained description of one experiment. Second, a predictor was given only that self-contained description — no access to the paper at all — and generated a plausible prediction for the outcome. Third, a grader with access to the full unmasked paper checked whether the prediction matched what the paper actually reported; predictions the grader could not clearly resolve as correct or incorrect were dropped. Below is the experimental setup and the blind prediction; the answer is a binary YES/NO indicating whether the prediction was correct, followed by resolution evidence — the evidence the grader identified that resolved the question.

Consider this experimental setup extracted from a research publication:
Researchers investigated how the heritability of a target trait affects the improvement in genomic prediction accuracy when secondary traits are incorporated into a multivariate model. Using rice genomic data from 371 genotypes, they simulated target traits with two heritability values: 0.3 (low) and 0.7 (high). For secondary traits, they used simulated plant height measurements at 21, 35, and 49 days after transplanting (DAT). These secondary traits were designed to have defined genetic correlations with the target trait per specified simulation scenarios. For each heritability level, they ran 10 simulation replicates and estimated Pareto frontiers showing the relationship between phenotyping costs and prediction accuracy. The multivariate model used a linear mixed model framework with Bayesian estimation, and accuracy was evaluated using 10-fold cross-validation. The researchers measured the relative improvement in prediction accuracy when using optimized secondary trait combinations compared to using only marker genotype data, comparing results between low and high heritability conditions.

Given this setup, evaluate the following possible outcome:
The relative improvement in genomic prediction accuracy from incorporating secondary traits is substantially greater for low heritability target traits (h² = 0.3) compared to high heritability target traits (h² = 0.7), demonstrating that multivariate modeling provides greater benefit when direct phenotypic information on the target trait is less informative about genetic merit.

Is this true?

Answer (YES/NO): YES